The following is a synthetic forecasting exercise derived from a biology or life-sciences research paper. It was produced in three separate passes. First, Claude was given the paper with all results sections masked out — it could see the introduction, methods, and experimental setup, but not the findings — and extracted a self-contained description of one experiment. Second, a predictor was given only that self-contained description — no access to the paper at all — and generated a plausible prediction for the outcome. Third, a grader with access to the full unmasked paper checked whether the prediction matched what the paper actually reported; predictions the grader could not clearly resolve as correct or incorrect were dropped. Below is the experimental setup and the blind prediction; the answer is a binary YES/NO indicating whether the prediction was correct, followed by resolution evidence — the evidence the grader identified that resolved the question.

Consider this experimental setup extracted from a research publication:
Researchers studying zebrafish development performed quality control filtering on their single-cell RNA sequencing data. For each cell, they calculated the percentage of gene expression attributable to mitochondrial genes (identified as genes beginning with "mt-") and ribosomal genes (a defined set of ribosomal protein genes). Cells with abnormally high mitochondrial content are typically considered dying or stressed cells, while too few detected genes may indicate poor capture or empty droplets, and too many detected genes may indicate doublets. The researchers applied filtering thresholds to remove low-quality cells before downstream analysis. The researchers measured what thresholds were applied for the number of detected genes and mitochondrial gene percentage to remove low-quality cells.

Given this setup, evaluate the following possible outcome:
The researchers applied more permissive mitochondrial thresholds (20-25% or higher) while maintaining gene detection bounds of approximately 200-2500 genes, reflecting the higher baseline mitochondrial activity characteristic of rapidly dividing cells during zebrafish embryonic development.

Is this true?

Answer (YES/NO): NO